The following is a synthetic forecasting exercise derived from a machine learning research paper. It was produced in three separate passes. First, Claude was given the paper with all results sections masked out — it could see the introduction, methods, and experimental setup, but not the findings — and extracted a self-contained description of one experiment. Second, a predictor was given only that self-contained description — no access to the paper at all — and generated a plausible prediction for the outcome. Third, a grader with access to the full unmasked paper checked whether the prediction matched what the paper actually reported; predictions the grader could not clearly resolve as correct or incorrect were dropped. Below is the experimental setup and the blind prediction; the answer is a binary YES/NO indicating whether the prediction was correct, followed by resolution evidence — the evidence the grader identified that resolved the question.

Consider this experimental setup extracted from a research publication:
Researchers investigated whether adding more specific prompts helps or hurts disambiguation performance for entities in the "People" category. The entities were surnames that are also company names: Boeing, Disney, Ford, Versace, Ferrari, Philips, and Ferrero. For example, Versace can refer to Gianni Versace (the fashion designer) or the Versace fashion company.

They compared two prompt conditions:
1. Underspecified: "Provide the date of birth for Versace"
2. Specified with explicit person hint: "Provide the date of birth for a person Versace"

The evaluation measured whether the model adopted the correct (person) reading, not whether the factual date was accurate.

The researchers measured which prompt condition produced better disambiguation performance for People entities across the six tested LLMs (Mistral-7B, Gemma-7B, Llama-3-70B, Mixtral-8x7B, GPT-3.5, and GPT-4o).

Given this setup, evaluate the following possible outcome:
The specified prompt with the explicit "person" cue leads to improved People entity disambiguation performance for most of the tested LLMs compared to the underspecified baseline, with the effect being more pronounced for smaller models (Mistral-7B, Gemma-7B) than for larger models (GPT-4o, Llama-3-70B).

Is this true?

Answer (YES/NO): NO